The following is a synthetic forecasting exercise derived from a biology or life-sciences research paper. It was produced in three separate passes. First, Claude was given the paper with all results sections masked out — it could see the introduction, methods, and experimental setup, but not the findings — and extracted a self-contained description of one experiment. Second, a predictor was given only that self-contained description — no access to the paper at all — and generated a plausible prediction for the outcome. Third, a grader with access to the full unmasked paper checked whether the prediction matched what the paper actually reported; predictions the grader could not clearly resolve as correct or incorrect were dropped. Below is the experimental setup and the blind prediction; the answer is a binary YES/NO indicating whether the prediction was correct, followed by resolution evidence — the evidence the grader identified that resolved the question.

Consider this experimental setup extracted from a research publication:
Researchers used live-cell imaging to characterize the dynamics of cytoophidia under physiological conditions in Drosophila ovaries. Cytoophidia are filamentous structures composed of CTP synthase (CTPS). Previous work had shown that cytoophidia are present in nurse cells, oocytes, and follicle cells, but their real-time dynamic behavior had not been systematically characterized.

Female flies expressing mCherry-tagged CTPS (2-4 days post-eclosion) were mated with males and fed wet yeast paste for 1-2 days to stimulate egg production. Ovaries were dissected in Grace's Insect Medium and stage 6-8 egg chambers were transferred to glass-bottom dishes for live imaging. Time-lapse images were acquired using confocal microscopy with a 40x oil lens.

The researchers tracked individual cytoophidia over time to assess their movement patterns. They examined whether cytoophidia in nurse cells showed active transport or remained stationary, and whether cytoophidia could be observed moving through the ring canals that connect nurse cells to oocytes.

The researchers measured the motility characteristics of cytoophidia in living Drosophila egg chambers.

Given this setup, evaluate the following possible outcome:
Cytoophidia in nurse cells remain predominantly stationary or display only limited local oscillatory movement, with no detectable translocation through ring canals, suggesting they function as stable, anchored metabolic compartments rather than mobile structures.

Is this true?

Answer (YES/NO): NO